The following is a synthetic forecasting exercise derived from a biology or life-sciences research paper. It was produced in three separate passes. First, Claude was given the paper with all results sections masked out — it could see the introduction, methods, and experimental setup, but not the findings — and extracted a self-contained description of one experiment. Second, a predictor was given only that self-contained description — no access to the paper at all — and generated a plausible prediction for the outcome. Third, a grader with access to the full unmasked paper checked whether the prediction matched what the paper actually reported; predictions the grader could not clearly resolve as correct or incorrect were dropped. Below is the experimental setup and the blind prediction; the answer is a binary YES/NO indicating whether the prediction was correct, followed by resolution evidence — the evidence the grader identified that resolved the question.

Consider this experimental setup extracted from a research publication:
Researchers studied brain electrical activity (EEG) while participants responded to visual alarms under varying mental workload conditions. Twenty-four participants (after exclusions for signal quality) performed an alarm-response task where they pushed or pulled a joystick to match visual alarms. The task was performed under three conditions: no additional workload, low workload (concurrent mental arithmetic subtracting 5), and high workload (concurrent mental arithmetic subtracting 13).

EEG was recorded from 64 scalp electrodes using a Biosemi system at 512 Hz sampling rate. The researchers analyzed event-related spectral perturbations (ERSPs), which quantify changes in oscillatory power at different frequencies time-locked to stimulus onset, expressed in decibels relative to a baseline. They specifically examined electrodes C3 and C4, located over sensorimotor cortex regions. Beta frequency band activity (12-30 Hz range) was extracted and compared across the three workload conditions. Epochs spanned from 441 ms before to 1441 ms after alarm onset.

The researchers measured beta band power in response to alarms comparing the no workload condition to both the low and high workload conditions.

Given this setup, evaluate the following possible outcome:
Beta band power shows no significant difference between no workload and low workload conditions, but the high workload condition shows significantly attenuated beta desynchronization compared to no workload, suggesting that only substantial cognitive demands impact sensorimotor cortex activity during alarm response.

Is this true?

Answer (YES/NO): NO